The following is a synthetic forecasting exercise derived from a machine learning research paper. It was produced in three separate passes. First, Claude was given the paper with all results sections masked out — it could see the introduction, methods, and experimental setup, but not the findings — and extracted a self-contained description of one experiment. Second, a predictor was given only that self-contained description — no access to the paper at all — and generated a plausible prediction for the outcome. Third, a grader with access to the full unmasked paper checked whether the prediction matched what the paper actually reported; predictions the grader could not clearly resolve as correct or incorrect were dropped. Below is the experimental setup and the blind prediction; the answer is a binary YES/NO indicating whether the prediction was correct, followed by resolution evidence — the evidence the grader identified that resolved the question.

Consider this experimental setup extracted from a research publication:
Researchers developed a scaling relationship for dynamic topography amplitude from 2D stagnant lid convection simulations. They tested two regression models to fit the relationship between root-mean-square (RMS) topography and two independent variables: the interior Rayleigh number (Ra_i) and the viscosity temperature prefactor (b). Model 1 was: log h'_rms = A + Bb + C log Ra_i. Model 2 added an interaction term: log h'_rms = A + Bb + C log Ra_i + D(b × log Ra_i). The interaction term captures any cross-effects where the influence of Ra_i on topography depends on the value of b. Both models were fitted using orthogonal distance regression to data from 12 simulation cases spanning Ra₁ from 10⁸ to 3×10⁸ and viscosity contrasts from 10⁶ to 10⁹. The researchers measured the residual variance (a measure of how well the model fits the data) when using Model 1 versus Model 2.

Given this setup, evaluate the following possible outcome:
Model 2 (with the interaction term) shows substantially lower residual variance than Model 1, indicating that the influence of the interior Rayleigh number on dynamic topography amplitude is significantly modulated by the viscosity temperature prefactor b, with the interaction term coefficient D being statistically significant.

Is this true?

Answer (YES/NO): YES